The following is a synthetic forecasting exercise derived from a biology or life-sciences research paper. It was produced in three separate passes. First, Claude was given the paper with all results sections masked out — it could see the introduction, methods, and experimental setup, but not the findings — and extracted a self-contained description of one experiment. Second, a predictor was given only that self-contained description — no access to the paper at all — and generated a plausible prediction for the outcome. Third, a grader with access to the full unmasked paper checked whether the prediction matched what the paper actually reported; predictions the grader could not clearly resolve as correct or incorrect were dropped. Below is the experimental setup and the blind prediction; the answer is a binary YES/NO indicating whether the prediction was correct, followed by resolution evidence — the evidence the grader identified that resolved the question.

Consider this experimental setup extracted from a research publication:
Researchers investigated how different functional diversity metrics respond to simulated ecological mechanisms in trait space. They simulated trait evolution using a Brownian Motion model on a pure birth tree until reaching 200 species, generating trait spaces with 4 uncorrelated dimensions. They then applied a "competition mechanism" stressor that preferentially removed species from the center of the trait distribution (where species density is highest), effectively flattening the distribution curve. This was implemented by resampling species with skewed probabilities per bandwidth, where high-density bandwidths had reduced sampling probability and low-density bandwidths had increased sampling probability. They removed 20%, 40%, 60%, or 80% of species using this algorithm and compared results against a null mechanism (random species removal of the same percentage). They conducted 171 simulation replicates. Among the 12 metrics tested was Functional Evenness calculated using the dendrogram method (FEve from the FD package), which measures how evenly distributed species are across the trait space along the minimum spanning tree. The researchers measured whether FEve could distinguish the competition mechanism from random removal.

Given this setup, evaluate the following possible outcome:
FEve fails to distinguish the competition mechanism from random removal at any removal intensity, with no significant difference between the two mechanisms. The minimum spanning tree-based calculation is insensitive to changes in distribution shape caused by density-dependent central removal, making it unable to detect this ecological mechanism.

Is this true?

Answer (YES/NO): YES